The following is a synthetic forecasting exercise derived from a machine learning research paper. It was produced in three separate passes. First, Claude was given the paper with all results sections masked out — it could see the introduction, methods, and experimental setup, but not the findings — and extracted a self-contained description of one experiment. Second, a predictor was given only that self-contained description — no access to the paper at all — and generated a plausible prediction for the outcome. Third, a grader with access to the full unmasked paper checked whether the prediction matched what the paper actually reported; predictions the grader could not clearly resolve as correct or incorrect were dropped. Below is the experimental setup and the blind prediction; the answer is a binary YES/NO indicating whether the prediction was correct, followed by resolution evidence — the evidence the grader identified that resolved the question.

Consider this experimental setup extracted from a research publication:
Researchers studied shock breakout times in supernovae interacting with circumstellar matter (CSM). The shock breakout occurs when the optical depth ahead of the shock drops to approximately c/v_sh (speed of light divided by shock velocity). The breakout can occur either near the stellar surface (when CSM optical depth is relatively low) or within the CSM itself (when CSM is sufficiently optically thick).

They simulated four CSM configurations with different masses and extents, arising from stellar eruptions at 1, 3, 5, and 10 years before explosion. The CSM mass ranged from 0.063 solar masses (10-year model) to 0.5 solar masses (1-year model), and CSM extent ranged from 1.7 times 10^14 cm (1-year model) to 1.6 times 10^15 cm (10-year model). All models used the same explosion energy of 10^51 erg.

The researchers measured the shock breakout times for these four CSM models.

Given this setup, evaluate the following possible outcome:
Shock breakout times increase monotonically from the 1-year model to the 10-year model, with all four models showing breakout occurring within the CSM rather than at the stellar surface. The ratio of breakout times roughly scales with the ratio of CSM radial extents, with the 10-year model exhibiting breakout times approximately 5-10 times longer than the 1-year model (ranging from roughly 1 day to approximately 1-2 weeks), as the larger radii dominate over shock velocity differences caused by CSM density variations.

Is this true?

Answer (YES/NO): NO